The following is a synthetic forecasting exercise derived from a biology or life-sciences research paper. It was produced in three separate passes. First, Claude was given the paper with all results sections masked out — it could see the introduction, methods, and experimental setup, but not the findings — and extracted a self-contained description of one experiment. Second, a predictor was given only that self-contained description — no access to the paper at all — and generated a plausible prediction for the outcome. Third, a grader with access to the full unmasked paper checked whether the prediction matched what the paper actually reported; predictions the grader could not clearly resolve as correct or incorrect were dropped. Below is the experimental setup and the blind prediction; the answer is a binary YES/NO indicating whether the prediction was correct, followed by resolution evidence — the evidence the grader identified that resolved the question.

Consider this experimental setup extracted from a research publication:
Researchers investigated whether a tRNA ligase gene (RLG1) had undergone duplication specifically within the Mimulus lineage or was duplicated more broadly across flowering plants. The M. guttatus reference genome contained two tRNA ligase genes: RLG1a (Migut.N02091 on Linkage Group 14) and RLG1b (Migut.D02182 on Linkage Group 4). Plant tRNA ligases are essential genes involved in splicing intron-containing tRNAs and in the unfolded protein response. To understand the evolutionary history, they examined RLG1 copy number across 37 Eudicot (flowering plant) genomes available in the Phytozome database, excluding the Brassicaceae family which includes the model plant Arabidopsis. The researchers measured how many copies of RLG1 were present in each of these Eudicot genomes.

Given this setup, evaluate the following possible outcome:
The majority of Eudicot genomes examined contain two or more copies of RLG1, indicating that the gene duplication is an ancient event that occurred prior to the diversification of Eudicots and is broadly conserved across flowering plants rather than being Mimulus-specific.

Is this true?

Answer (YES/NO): NO